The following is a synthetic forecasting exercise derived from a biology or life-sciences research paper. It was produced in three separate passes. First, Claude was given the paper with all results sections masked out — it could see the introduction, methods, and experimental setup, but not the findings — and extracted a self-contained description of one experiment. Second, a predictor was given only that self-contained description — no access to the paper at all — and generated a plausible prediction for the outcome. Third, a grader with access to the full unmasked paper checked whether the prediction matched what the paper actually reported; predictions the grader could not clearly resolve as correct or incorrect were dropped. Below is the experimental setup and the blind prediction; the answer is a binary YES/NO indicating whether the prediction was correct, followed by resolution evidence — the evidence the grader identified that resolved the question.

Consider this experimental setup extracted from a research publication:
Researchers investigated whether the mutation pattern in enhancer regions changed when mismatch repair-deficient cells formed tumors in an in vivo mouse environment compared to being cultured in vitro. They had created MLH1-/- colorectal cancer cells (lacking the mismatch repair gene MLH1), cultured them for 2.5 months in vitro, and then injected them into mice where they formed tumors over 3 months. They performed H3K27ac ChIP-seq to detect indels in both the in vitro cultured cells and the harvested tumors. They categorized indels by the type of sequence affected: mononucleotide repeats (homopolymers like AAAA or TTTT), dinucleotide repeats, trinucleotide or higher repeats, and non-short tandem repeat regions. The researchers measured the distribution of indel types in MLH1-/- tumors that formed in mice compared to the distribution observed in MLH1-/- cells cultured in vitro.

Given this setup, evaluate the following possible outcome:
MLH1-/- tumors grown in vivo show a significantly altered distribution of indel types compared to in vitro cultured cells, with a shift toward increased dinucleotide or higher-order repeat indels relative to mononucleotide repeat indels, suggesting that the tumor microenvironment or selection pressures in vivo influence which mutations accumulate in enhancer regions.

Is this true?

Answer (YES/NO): NO